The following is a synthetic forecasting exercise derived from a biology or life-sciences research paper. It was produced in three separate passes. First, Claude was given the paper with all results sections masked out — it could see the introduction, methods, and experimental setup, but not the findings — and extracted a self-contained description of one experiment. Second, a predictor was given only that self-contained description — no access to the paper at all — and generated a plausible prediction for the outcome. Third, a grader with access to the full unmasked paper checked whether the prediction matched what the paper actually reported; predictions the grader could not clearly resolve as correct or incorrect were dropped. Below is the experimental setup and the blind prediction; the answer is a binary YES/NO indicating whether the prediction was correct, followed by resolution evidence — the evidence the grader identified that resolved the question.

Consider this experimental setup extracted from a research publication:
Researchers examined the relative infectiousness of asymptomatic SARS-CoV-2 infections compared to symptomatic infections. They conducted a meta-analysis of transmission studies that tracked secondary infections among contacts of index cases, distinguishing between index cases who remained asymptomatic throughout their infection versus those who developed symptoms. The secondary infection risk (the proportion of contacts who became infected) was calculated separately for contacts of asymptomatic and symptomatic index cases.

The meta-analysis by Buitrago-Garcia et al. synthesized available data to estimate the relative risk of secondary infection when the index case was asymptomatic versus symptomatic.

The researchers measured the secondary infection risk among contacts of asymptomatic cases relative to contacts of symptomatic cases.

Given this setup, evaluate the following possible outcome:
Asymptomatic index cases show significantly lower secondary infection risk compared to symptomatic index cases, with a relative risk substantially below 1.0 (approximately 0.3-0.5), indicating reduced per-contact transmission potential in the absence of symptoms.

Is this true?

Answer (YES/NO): NO